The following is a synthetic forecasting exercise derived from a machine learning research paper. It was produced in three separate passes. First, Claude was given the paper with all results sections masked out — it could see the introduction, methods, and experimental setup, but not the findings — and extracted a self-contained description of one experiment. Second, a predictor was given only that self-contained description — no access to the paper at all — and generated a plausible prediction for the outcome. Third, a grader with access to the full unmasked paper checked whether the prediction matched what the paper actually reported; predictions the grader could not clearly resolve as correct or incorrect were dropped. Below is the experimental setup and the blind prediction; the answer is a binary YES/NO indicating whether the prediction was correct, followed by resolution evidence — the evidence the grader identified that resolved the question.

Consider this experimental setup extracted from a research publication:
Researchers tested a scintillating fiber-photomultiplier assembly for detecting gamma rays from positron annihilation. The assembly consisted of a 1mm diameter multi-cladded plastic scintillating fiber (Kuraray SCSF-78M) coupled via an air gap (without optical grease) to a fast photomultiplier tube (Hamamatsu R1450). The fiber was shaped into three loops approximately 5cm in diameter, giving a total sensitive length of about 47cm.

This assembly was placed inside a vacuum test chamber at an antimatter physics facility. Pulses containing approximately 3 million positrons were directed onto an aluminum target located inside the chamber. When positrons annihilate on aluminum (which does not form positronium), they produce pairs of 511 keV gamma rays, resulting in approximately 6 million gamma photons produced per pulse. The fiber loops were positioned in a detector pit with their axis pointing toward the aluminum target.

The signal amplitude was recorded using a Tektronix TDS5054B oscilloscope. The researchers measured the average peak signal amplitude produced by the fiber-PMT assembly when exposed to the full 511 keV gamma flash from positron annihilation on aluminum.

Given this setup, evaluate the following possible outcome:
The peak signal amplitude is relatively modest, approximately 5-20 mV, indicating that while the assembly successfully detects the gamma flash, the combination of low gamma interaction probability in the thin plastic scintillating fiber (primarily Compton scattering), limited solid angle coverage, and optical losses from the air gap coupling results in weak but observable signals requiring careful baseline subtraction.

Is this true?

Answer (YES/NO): NO